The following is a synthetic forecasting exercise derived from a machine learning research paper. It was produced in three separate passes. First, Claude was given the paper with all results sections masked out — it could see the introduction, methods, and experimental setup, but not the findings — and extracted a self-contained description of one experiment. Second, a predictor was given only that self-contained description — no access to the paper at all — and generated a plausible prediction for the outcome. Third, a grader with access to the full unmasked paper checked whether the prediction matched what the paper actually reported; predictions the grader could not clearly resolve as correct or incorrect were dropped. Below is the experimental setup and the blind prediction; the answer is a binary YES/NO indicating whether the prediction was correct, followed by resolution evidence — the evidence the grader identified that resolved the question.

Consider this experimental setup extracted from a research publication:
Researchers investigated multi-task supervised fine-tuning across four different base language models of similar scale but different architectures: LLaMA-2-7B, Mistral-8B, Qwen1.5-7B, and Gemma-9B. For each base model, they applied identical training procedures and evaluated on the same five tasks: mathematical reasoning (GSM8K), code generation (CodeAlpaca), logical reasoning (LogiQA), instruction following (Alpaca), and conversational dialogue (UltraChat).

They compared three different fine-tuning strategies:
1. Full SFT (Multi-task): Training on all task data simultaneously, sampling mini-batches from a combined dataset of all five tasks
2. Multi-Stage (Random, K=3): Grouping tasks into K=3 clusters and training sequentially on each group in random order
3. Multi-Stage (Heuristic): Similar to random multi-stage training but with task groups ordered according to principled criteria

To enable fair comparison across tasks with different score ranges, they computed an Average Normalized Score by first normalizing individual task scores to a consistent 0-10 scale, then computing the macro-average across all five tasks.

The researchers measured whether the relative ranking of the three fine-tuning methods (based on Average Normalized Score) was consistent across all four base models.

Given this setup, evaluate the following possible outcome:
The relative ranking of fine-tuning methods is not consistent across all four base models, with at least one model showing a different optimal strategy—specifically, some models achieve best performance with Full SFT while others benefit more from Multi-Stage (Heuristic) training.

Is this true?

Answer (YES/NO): NO